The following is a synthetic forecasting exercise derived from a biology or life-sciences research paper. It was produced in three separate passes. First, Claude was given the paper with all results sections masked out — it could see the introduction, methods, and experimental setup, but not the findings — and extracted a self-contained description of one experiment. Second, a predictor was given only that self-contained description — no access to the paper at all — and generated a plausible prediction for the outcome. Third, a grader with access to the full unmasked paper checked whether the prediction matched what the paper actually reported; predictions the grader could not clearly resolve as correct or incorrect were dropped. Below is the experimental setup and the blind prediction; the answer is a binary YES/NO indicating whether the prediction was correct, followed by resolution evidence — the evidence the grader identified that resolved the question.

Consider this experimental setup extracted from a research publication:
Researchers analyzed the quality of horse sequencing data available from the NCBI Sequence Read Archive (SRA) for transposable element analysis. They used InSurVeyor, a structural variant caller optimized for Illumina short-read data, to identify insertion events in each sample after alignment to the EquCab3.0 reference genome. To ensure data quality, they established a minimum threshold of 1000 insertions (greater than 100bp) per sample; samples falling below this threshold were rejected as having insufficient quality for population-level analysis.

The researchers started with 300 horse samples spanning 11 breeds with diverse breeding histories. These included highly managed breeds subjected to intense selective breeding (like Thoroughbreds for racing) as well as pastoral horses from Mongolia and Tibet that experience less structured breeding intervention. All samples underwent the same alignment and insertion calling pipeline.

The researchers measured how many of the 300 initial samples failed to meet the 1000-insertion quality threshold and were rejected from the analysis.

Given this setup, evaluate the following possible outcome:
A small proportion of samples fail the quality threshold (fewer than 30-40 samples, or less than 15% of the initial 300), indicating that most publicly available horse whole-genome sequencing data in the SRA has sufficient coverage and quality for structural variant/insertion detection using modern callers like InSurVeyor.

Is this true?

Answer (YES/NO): YES